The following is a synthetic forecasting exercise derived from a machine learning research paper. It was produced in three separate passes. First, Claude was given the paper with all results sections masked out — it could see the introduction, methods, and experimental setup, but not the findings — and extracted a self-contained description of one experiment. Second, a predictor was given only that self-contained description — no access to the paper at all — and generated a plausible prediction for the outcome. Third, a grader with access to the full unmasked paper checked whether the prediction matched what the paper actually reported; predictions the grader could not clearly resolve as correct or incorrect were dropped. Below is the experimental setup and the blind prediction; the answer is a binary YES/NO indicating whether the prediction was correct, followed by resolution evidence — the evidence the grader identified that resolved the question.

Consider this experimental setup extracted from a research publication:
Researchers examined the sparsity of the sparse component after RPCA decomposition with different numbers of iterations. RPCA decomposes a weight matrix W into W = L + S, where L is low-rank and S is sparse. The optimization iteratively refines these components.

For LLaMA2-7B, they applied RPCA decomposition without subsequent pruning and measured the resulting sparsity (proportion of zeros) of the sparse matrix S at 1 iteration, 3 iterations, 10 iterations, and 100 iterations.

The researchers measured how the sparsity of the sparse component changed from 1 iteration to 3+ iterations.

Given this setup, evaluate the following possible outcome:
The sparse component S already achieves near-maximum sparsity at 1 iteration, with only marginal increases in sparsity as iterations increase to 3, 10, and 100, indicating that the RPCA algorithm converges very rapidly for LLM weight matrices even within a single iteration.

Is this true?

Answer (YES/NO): NO